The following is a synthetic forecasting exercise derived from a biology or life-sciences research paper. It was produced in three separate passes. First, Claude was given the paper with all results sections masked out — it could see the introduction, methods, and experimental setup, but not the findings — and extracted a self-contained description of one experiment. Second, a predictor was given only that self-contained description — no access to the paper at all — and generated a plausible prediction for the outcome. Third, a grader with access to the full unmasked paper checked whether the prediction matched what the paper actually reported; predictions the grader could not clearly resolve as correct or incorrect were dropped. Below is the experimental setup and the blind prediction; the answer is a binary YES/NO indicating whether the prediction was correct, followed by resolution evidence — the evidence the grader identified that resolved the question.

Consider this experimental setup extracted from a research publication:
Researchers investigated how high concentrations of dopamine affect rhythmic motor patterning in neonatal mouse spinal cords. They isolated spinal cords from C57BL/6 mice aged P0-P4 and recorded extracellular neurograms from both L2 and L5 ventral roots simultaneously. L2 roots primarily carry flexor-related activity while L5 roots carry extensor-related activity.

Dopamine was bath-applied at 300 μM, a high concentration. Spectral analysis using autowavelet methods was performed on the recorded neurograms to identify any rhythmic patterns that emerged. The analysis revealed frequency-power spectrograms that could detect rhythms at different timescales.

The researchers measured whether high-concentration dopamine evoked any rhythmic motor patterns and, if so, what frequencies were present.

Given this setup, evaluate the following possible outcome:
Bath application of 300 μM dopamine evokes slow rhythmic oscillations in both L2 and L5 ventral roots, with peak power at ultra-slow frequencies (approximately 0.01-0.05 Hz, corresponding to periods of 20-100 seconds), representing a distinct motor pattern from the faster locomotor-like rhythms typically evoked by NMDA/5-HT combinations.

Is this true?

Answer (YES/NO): NO